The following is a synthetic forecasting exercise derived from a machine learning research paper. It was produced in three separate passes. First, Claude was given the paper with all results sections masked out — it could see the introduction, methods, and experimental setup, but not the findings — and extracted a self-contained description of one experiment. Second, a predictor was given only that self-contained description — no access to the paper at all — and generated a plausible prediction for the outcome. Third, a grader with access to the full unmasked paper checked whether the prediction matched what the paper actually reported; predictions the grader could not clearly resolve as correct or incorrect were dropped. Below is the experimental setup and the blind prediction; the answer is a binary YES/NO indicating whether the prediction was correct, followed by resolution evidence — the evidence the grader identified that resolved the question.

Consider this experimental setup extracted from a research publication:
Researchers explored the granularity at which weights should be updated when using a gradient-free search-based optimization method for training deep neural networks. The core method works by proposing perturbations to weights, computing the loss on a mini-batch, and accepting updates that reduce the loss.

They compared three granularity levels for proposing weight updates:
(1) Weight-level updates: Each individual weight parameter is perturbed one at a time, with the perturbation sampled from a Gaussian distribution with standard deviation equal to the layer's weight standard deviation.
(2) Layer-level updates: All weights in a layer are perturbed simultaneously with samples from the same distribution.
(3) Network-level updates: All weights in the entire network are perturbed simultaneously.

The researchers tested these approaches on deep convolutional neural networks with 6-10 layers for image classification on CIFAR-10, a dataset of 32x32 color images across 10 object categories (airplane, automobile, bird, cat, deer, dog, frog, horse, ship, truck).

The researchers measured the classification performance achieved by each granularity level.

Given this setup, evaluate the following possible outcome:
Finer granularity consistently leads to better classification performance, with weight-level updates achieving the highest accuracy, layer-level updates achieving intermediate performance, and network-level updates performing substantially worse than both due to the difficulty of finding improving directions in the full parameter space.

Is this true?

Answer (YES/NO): YES